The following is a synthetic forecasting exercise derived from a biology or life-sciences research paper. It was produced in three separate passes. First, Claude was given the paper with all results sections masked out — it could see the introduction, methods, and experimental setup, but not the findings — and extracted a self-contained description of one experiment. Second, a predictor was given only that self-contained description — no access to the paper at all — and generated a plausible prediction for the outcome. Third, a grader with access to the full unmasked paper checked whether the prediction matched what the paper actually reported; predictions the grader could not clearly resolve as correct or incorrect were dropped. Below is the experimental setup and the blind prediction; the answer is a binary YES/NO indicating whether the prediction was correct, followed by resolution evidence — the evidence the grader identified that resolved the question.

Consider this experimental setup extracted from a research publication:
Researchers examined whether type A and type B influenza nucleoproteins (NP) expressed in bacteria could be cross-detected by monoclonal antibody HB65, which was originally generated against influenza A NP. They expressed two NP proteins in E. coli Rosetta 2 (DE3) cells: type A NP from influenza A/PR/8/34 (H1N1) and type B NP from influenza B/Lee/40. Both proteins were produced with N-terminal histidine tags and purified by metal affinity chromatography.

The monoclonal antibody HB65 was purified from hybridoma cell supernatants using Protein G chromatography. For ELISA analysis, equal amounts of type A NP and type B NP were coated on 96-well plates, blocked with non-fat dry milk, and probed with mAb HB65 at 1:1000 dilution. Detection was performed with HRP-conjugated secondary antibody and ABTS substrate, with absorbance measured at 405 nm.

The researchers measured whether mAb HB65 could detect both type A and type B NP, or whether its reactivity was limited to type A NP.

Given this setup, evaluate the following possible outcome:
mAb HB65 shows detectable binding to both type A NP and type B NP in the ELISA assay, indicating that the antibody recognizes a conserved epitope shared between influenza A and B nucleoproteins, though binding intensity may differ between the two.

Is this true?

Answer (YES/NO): NO